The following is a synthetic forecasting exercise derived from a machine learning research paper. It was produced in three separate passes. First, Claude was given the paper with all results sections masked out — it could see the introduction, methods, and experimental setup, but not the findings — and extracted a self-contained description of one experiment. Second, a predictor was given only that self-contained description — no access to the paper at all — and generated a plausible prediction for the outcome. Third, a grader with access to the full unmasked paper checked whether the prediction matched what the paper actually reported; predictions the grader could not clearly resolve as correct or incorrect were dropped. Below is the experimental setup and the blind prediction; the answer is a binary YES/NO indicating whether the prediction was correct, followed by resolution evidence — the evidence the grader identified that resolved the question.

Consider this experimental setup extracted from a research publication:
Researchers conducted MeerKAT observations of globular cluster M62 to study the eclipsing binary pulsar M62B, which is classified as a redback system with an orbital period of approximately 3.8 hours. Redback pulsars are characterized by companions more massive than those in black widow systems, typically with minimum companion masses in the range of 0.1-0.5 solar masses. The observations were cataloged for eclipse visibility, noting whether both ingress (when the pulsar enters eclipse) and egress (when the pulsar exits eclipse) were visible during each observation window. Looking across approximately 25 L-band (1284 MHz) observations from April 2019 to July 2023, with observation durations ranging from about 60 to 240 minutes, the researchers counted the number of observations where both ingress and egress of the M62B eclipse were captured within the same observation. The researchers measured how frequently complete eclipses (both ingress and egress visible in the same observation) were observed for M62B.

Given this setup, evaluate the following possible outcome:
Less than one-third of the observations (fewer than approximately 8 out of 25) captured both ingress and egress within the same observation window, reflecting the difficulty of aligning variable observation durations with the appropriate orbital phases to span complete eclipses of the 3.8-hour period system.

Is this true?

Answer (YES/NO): NO